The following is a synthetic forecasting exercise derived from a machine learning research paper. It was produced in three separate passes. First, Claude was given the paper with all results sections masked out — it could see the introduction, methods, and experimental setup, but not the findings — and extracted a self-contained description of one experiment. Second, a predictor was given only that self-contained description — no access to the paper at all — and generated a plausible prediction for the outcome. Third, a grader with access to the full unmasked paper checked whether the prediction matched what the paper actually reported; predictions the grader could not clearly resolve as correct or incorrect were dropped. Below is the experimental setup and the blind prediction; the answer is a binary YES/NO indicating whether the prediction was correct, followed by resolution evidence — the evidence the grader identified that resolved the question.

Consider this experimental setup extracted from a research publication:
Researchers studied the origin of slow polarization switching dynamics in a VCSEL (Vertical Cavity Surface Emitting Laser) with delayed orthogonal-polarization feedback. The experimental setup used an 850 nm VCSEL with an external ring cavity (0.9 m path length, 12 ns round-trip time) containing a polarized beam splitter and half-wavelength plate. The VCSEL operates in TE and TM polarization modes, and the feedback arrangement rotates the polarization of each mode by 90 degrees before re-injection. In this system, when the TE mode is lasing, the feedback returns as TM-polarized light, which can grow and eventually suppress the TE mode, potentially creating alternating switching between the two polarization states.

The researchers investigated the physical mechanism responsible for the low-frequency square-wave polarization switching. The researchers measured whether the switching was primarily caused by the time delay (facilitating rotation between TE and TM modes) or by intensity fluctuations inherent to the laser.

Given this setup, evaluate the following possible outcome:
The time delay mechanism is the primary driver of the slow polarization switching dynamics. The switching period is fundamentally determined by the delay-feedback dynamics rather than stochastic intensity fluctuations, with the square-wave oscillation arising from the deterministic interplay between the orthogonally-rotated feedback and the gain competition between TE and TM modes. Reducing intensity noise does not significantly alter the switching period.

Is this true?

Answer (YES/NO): YES